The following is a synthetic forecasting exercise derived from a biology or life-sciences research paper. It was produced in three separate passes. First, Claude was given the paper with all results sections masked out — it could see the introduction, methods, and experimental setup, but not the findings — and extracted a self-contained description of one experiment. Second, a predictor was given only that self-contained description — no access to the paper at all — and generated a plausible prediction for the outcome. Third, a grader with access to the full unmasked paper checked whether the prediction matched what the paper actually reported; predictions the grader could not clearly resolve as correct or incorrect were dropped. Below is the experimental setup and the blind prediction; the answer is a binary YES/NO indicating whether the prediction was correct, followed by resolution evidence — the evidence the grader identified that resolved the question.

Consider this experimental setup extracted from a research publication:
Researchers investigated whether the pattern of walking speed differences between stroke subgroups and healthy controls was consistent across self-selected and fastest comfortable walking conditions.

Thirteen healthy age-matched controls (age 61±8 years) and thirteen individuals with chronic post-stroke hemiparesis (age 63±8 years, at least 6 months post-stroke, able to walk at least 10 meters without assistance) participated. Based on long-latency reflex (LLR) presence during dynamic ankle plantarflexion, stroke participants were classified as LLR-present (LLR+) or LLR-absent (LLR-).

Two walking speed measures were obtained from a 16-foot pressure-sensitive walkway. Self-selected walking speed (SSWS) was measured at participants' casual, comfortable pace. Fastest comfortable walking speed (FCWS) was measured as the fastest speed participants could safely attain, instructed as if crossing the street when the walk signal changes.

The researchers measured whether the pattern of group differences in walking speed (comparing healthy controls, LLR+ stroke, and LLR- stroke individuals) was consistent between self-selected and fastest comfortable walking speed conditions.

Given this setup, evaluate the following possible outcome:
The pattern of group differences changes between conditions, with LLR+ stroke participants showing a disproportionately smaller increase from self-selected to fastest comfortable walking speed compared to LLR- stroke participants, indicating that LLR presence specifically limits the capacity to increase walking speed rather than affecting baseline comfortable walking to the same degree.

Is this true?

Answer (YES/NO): NO